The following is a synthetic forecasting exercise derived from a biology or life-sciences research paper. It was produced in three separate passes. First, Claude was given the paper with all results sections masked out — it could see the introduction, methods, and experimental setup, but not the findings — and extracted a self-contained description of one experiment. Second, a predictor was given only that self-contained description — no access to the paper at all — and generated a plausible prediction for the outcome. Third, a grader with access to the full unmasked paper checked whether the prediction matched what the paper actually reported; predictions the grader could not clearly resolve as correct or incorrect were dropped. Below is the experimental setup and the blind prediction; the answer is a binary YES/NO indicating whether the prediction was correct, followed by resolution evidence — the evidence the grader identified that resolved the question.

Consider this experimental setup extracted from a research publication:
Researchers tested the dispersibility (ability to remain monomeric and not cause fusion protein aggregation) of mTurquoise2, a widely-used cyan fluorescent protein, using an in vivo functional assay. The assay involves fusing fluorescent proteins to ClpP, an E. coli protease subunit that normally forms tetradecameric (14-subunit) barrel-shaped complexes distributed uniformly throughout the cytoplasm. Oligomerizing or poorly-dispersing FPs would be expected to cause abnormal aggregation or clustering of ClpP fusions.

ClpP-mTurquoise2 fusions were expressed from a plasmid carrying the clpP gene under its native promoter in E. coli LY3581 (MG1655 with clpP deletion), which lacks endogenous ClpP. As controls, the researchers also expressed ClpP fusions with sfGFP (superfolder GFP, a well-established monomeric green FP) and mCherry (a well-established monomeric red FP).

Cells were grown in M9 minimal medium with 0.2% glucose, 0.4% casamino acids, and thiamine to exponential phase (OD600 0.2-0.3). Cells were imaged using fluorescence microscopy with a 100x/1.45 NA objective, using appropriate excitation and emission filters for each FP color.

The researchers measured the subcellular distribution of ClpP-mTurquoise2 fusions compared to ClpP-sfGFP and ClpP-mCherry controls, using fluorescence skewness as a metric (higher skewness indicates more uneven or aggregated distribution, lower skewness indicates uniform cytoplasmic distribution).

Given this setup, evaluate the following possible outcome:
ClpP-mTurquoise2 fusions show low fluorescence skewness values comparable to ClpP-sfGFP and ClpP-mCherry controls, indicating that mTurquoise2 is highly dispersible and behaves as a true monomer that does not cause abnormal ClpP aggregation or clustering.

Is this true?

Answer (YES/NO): NO